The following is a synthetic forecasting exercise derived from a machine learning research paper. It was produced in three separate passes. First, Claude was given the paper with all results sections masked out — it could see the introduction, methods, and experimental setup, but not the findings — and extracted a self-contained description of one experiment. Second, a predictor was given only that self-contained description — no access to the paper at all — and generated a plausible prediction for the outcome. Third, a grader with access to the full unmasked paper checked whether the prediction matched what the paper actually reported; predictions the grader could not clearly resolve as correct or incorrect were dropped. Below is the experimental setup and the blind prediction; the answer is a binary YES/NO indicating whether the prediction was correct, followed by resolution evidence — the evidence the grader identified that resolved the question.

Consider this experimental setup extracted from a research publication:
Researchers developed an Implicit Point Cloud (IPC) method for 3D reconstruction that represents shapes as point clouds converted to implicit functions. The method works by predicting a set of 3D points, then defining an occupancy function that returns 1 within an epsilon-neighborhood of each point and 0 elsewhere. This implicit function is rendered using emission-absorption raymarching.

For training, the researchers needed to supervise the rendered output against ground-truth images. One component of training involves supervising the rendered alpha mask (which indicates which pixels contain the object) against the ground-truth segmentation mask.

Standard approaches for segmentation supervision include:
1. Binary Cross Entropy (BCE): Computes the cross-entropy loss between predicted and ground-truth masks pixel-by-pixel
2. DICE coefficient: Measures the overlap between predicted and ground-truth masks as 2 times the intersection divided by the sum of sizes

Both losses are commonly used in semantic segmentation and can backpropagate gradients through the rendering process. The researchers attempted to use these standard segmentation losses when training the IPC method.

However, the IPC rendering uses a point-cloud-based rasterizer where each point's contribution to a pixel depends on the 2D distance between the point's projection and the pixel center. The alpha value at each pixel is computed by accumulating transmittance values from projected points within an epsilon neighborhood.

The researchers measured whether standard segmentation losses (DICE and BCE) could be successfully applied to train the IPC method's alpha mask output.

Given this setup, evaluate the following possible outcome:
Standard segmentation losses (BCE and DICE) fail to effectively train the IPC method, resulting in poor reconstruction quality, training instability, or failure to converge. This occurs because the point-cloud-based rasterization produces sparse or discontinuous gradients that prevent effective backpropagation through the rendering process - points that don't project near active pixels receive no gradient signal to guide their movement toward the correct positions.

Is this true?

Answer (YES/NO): YES